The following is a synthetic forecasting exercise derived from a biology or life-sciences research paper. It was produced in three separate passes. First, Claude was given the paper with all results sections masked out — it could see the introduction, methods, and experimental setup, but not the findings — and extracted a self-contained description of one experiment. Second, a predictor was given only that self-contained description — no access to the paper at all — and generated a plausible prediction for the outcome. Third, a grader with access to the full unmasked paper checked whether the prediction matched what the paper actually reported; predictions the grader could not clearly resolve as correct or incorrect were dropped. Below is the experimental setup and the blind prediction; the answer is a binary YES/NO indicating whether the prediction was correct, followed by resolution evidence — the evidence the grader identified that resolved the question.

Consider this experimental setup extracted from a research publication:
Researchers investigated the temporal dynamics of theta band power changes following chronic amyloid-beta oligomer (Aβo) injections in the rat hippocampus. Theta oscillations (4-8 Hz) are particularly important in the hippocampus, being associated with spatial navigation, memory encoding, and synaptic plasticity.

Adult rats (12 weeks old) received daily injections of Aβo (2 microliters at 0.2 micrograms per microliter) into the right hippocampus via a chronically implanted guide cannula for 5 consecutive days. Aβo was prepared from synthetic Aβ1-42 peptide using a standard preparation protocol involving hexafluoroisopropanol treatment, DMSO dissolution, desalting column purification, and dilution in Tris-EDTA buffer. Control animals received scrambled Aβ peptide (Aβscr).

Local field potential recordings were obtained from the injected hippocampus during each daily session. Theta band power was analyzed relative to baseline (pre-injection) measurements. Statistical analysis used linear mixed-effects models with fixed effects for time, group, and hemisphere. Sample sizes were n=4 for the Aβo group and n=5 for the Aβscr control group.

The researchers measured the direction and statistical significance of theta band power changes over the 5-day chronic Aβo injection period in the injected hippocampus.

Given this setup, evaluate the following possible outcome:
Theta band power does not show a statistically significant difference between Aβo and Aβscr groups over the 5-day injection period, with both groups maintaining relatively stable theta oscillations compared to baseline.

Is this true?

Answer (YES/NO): NO